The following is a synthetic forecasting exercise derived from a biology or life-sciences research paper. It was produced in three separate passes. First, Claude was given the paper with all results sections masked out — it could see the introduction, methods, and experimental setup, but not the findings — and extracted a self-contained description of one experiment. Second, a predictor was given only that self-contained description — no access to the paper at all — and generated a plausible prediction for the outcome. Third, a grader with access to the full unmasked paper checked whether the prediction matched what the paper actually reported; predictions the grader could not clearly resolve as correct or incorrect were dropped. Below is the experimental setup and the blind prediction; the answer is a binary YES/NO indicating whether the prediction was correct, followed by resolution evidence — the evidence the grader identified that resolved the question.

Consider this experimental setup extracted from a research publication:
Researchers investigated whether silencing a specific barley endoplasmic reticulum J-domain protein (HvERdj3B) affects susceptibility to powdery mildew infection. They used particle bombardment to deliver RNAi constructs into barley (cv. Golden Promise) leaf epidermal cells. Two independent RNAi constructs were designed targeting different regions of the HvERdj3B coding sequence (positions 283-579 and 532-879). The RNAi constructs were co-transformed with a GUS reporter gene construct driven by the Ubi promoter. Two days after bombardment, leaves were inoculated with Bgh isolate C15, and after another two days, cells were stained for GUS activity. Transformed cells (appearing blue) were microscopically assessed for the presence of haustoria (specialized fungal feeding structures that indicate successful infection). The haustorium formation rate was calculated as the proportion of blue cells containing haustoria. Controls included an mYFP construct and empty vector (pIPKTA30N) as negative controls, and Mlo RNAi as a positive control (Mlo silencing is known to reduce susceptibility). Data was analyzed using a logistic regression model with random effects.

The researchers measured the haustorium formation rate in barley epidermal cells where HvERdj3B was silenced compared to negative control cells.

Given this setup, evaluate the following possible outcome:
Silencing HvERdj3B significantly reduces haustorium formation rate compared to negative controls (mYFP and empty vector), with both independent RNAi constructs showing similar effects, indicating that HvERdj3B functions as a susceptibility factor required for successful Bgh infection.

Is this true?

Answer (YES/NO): NO